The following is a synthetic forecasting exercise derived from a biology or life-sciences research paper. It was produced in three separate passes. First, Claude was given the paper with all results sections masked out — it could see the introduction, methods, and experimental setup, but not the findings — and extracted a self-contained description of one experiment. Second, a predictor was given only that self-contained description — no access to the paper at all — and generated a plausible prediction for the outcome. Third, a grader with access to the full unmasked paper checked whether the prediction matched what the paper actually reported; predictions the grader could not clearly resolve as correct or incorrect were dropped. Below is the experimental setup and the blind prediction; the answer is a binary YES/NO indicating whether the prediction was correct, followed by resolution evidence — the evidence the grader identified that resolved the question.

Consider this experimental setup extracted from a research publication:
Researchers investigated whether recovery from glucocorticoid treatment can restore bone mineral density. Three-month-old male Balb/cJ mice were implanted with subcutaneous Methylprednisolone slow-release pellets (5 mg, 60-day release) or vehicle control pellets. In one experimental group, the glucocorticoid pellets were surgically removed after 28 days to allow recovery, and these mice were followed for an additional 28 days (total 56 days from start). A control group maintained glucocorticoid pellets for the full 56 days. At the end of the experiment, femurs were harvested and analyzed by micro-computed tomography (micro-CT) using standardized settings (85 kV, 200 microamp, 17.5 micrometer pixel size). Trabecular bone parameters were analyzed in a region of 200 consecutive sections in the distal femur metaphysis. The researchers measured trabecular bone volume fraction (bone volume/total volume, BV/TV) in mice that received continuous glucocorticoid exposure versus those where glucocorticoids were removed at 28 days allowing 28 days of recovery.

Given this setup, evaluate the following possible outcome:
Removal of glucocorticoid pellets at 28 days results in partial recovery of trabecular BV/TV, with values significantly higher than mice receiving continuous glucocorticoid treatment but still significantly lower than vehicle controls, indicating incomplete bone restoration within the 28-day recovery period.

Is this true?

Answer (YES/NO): NO